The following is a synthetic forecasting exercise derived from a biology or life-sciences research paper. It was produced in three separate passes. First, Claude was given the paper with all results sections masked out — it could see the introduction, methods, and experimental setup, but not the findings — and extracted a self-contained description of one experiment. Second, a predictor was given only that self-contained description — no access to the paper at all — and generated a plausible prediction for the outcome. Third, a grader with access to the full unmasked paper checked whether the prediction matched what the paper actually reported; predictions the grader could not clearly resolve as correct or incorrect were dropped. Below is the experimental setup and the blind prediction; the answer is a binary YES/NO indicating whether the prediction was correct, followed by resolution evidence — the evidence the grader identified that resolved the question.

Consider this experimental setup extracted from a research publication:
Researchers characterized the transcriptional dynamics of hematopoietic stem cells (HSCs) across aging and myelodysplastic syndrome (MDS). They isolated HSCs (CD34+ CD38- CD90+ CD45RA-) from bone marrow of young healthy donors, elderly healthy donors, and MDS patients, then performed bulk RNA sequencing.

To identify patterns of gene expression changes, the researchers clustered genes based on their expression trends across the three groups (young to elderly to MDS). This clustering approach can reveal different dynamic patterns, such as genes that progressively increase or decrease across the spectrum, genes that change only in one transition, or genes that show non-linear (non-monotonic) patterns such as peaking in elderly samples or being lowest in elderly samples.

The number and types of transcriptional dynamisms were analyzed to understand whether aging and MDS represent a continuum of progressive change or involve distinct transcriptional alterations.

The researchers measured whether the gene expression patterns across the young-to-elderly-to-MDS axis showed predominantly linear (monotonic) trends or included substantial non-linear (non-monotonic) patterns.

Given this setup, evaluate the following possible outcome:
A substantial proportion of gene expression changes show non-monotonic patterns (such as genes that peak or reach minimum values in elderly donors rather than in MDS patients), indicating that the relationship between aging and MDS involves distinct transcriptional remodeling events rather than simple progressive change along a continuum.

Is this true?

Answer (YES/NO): YES